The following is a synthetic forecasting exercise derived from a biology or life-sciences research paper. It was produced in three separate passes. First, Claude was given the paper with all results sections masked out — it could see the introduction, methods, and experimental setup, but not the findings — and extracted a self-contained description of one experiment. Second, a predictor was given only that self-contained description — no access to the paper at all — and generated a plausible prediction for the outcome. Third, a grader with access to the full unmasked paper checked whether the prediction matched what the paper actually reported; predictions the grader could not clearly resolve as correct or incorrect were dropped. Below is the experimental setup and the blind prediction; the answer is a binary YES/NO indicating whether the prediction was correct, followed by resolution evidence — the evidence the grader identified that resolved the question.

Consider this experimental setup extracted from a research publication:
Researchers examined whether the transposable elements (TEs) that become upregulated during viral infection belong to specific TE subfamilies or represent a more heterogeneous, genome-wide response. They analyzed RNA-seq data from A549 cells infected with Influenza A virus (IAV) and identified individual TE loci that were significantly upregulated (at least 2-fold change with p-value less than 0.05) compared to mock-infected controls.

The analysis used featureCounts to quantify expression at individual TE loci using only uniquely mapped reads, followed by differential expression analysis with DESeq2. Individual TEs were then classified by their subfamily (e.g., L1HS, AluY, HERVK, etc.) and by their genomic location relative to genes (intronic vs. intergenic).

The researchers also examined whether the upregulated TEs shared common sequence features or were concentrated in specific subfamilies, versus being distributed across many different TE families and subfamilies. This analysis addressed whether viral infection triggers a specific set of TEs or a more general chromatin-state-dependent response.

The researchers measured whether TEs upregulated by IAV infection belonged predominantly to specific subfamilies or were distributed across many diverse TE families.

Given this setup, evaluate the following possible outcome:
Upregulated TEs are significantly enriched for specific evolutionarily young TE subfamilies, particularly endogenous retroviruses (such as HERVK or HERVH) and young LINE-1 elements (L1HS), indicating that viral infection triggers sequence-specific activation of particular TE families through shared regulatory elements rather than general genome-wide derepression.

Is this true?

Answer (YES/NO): NO